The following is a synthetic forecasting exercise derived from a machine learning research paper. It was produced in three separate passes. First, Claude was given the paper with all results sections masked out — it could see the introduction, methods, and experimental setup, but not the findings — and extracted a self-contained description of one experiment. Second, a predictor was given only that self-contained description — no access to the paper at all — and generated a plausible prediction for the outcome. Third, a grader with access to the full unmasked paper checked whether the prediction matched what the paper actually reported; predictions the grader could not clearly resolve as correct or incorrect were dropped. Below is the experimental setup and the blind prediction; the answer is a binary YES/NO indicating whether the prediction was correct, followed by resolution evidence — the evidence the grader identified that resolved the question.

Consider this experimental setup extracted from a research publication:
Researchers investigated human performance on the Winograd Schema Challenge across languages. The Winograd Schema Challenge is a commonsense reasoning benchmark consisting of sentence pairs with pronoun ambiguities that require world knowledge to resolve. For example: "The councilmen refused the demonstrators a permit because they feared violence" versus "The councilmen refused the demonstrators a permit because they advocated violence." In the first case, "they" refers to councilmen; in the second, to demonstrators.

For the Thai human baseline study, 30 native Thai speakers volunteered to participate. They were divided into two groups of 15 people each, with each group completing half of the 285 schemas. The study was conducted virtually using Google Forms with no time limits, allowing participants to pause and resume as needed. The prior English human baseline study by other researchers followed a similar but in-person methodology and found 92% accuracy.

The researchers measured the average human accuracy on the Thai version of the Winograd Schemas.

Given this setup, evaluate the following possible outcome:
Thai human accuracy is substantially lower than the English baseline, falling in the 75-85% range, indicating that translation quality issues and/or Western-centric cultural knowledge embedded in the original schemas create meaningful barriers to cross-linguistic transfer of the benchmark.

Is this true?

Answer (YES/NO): NO